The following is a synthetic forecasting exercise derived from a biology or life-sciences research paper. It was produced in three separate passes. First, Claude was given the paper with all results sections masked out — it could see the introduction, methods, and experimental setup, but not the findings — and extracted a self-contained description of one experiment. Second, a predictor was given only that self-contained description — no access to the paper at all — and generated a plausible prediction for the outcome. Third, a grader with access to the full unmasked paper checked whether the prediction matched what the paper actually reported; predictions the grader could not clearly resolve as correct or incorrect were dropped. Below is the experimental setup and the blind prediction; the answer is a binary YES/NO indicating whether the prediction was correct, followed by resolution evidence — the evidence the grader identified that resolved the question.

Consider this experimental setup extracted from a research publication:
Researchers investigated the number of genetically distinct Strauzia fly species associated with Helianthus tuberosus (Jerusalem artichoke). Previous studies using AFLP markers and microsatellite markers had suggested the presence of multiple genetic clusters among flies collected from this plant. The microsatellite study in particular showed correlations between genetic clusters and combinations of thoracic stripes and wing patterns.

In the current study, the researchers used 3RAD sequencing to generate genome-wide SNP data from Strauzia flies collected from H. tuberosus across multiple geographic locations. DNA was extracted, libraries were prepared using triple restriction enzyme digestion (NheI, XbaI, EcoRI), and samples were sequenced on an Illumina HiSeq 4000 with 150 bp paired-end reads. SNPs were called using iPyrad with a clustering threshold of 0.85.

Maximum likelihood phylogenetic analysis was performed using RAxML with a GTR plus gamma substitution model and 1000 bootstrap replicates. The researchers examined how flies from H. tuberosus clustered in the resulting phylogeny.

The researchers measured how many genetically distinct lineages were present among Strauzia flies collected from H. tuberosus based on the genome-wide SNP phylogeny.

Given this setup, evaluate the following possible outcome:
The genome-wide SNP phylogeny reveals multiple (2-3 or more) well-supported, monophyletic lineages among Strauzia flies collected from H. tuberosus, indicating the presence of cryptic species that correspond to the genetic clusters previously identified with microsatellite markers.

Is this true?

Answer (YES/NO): YES